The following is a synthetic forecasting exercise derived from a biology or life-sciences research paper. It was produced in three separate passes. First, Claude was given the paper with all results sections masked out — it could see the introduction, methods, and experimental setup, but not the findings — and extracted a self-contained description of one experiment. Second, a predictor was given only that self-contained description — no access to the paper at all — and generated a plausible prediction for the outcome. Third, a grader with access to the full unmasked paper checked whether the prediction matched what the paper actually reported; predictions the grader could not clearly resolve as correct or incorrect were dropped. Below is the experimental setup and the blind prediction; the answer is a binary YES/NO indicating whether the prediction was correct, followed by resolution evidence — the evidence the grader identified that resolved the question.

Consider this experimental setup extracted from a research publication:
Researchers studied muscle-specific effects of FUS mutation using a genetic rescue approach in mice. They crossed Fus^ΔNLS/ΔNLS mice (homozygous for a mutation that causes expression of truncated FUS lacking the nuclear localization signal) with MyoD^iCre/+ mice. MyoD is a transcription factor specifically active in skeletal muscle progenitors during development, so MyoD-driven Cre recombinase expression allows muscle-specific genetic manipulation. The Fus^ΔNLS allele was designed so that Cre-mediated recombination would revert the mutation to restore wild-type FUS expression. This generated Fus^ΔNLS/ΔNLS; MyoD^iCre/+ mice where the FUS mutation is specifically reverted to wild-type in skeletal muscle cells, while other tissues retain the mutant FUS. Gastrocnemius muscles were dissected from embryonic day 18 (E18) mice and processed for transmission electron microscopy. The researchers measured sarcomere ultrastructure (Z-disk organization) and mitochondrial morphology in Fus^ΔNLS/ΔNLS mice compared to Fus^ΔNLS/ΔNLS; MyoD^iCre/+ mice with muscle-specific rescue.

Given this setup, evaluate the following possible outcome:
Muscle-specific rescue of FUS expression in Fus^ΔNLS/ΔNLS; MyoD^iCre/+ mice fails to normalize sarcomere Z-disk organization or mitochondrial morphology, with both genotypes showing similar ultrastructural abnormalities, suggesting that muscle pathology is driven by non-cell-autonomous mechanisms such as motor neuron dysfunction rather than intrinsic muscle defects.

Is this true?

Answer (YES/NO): NO